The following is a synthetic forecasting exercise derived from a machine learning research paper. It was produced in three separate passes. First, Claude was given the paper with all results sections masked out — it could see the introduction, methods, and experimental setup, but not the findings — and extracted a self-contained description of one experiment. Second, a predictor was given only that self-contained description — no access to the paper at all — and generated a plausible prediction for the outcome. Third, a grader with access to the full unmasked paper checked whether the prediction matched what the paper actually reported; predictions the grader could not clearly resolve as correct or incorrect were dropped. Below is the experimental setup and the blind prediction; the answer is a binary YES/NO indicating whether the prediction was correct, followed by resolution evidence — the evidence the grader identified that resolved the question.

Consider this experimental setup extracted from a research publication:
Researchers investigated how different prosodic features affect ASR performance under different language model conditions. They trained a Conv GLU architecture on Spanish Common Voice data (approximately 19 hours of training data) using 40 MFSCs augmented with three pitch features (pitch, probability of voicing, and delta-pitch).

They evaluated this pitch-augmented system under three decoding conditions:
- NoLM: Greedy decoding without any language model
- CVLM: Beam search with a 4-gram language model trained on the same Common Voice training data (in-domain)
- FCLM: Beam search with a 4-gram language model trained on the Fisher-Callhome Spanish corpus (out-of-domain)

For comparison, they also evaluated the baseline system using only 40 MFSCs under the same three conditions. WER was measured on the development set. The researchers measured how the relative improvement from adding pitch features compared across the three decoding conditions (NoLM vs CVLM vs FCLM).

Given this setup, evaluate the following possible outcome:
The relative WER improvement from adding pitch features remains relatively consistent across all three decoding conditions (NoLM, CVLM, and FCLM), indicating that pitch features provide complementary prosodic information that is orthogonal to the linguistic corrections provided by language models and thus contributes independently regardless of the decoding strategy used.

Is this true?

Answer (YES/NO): NO